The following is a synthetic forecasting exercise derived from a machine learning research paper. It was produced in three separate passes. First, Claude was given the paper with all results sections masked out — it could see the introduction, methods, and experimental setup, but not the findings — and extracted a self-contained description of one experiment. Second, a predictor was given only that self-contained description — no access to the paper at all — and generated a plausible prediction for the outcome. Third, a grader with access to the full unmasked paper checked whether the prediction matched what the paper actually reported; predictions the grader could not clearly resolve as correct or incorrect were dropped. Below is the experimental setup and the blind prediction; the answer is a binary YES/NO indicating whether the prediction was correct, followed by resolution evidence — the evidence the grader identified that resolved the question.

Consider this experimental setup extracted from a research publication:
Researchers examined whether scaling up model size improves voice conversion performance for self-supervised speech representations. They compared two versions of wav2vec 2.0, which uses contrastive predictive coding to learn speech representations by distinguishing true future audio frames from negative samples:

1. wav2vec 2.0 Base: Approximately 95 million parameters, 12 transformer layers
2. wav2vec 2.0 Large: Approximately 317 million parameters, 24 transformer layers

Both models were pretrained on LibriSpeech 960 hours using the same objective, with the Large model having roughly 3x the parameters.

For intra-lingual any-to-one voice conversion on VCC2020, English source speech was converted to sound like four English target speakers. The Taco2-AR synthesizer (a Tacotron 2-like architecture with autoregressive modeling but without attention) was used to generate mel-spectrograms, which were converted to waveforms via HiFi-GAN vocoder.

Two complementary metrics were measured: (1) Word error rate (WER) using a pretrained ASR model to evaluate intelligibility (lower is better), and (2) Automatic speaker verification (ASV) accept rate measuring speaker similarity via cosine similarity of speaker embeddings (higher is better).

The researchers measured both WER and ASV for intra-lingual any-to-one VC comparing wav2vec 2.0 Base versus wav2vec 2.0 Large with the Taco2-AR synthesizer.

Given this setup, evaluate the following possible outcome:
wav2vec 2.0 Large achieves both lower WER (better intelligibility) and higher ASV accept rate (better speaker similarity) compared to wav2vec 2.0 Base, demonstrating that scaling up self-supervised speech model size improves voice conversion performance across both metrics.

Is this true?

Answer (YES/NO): NO